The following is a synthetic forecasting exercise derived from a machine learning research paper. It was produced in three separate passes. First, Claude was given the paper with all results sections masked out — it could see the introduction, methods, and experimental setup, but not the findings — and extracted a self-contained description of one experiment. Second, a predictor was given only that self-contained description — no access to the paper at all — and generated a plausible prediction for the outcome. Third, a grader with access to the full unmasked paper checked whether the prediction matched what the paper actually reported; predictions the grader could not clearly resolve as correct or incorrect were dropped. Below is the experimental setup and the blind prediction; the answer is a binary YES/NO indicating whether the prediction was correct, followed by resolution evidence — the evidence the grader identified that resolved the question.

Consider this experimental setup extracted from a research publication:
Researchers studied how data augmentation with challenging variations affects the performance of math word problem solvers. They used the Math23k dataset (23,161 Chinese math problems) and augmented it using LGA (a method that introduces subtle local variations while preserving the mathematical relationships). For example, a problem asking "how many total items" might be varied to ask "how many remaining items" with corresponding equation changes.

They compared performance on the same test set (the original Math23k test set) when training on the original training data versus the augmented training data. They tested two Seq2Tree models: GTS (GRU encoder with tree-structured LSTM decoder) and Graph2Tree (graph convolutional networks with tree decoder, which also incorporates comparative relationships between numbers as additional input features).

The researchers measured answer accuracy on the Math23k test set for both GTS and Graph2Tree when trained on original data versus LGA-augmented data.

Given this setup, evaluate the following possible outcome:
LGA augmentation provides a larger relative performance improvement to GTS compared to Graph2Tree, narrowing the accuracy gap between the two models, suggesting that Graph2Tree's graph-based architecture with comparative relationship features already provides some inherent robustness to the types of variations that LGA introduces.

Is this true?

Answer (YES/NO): NO